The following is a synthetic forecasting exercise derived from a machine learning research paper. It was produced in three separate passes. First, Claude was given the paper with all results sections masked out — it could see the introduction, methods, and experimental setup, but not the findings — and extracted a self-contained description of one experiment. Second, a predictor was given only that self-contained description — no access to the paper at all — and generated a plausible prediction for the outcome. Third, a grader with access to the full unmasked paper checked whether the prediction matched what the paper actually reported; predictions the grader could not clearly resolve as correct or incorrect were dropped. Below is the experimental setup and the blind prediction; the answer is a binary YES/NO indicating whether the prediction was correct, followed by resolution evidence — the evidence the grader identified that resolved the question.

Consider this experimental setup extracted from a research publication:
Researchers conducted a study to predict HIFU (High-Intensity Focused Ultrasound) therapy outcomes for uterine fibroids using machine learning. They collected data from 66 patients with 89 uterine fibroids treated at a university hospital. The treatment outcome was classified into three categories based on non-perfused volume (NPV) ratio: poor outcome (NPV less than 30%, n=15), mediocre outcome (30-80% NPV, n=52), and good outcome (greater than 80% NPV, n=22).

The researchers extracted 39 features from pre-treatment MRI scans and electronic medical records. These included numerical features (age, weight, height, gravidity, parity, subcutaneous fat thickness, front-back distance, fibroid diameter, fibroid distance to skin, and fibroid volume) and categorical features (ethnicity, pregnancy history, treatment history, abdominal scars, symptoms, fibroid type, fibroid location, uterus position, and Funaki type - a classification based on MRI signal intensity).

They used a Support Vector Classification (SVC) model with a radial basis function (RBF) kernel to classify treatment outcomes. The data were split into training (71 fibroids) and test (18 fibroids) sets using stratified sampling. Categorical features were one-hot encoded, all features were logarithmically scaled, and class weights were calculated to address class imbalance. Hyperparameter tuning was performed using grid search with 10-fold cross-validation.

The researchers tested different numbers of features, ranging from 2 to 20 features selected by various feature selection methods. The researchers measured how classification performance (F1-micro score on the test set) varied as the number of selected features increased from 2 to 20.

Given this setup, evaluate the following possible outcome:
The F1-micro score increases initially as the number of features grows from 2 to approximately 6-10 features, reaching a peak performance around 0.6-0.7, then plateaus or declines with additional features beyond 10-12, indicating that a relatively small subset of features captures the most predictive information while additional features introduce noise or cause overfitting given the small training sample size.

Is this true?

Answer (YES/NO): YES